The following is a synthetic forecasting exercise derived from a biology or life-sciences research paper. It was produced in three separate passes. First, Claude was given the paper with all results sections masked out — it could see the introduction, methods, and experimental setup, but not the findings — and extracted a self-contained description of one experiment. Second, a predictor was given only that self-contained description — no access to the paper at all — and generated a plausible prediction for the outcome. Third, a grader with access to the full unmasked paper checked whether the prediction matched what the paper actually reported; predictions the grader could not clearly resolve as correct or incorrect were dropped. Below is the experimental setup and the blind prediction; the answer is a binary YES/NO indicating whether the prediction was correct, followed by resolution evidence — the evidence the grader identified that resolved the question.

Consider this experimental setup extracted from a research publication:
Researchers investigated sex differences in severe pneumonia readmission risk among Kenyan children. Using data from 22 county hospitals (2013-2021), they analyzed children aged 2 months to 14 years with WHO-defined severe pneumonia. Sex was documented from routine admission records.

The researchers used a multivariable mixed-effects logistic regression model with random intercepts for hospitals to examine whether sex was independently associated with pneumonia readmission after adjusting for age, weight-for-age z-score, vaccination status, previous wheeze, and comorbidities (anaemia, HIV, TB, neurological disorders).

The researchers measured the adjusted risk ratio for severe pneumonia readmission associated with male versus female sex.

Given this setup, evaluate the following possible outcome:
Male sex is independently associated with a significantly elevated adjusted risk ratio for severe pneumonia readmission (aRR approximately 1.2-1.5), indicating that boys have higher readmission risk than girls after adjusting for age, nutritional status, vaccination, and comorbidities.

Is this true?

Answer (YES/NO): NO